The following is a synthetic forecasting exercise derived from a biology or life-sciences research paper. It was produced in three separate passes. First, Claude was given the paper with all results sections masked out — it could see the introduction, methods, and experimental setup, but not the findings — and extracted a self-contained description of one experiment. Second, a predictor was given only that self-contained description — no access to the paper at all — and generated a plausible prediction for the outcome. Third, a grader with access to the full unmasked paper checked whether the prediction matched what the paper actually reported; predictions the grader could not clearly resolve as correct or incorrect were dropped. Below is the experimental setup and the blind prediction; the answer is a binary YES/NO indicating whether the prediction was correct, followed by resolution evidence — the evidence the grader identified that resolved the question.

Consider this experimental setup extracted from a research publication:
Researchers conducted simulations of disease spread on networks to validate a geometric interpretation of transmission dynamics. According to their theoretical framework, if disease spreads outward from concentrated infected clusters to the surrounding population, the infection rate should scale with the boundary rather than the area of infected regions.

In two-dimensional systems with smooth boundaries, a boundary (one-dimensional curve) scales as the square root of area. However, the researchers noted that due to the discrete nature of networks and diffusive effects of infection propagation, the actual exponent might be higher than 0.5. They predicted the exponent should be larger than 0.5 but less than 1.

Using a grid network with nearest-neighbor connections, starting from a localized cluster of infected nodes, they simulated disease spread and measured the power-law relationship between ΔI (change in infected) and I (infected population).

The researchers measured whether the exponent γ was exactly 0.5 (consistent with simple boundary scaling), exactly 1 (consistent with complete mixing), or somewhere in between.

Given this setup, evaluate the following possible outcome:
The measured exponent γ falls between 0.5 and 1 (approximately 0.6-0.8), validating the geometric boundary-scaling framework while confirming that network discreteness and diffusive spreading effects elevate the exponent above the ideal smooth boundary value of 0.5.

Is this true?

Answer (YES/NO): NO